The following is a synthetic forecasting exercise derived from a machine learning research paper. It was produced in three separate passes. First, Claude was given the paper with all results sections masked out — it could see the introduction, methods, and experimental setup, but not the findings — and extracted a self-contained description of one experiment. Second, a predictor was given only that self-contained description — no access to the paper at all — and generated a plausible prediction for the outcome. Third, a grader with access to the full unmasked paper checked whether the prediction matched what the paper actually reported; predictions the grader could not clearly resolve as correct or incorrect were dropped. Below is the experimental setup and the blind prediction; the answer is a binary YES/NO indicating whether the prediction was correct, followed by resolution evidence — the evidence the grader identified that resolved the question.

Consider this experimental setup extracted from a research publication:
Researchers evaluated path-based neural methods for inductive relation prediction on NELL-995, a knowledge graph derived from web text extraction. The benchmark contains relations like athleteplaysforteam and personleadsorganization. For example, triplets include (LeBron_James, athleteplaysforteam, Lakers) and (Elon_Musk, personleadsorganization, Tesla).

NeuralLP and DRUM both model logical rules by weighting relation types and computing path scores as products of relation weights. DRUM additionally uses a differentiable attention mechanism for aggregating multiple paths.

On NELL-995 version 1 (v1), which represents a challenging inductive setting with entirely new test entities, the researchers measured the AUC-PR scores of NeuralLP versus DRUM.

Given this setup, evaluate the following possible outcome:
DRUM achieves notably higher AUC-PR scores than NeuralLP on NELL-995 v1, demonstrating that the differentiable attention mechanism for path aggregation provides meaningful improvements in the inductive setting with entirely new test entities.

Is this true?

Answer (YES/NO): NO